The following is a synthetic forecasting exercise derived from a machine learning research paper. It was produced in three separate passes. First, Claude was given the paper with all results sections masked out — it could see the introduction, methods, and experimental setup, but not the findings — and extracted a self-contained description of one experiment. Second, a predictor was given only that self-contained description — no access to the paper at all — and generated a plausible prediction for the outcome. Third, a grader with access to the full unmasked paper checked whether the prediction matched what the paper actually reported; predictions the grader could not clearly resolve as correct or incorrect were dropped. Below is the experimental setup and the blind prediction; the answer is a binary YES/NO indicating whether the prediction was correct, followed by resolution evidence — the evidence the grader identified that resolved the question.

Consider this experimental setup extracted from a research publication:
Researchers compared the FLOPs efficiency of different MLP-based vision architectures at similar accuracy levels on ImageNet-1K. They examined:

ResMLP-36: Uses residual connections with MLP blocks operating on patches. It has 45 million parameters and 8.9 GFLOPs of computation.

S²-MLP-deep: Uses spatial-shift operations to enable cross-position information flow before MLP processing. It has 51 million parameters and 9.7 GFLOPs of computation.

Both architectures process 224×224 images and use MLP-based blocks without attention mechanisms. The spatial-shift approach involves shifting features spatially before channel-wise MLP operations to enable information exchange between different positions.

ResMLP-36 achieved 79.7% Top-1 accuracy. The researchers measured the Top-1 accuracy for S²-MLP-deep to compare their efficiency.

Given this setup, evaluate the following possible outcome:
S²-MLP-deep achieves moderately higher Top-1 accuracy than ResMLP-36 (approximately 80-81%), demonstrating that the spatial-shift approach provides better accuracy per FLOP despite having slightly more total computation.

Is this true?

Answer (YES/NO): NO